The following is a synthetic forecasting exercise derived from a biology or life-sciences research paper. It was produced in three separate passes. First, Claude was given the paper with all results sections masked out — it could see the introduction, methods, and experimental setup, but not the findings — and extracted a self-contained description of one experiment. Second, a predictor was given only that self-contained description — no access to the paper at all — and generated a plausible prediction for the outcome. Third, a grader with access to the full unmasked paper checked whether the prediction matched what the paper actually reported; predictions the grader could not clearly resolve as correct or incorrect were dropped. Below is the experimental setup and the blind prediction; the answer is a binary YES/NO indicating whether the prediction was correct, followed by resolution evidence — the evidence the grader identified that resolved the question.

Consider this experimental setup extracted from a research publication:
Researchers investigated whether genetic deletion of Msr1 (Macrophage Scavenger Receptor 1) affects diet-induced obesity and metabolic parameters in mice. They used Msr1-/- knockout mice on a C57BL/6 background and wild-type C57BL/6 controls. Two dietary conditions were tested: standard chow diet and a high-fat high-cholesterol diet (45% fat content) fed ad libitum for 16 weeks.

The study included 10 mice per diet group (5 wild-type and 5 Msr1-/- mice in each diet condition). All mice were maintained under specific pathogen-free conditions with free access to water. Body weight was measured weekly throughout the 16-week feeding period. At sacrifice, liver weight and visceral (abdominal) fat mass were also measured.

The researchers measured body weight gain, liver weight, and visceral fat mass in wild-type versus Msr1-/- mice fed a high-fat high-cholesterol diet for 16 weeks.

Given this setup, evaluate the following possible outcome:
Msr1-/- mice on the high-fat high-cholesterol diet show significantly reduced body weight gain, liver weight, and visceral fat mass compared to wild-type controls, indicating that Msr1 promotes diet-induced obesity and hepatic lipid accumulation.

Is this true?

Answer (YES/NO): NO